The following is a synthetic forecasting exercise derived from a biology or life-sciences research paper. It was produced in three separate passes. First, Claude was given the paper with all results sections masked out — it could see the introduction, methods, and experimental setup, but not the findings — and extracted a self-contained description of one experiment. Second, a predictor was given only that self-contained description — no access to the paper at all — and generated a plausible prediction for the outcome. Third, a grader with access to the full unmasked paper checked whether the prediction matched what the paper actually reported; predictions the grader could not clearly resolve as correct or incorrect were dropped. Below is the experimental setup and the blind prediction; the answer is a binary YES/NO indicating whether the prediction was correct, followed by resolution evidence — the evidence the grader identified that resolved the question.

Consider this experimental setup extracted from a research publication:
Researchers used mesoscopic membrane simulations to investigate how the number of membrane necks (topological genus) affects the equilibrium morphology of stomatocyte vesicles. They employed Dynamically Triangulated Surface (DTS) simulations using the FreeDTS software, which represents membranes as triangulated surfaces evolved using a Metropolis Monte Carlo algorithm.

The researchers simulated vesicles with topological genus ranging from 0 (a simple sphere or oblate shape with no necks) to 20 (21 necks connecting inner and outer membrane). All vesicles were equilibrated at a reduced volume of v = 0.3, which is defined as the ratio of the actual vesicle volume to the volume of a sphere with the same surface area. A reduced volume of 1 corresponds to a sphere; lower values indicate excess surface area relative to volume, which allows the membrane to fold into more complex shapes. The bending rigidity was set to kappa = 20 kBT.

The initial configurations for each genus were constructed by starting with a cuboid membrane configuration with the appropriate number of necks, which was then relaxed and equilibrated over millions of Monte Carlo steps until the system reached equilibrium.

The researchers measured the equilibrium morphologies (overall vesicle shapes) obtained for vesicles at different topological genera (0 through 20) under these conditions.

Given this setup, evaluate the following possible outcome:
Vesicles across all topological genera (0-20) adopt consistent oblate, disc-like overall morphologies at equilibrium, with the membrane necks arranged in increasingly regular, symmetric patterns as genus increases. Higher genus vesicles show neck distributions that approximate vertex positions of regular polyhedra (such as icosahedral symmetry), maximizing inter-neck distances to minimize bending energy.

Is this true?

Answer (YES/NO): NO